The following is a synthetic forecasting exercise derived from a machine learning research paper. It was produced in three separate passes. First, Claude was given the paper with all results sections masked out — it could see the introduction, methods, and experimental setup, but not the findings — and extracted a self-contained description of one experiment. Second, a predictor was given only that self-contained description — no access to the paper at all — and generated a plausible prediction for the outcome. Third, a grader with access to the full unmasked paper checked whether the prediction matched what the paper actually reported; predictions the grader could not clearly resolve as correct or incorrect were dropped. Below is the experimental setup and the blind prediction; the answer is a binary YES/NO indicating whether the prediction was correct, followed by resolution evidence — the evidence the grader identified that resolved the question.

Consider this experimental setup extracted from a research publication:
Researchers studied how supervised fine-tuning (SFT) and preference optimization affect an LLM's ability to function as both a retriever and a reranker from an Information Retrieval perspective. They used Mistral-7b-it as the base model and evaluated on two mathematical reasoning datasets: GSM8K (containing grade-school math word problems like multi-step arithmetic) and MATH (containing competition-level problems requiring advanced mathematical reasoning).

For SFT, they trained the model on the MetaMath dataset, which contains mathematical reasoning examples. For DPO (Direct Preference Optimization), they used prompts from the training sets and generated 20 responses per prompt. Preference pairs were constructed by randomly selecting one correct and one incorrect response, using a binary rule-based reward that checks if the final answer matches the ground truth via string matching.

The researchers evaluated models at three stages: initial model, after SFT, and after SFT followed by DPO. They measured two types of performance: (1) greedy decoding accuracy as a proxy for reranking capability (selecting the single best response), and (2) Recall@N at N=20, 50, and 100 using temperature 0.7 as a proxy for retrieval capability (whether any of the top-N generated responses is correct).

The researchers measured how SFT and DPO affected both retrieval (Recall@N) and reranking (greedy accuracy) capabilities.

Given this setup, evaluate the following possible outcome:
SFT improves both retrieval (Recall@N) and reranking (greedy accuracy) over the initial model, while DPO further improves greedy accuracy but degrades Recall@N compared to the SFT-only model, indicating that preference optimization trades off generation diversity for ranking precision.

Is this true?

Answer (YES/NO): NO